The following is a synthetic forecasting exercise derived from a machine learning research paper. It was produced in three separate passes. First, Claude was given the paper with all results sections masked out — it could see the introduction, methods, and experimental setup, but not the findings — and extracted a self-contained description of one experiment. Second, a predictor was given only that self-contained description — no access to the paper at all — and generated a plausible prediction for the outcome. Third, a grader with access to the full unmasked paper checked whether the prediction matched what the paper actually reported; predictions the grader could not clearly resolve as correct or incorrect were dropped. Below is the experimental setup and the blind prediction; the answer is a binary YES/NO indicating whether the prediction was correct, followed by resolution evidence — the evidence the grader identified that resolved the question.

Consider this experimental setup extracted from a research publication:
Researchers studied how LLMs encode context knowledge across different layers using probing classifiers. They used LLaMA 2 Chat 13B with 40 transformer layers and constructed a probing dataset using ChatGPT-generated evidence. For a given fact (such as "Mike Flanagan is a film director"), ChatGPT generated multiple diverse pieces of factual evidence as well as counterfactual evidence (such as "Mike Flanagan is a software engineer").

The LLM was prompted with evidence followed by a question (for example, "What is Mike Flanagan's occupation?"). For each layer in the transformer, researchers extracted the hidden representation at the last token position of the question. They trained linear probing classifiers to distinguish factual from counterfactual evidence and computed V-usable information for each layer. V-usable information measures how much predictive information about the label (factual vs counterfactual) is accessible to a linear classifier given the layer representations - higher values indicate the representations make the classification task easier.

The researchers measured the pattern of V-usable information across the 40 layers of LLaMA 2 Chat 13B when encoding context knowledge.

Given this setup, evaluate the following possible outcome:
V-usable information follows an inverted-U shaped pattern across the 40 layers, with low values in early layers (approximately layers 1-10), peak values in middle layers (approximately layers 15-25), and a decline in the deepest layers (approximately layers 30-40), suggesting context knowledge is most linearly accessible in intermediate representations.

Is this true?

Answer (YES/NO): NO